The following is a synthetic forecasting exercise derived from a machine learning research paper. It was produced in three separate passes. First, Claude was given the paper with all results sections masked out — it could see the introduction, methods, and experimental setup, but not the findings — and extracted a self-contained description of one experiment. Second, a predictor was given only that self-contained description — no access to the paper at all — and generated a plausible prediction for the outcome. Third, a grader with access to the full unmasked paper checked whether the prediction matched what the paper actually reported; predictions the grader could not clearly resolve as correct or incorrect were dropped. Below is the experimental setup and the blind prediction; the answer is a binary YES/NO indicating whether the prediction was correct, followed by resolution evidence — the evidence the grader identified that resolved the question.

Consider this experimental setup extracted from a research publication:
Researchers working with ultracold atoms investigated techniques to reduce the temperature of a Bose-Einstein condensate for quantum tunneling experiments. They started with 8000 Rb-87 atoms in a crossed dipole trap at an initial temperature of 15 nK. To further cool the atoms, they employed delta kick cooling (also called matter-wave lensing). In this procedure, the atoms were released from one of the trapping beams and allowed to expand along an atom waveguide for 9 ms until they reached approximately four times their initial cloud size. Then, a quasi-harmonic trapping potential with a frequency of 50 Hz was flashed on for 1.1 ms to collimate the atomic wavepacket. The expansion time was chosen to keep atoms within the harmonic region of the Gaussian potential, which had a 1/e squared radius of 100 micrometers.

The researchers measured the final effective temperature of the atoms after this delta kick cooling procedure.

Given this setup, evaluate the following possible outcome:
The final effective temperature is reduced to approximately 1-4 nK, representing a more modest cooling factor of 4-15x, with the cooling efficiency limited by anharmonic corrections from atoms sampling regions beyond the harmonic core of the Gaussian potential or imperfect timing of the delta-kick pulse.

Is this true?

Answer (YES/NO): YES